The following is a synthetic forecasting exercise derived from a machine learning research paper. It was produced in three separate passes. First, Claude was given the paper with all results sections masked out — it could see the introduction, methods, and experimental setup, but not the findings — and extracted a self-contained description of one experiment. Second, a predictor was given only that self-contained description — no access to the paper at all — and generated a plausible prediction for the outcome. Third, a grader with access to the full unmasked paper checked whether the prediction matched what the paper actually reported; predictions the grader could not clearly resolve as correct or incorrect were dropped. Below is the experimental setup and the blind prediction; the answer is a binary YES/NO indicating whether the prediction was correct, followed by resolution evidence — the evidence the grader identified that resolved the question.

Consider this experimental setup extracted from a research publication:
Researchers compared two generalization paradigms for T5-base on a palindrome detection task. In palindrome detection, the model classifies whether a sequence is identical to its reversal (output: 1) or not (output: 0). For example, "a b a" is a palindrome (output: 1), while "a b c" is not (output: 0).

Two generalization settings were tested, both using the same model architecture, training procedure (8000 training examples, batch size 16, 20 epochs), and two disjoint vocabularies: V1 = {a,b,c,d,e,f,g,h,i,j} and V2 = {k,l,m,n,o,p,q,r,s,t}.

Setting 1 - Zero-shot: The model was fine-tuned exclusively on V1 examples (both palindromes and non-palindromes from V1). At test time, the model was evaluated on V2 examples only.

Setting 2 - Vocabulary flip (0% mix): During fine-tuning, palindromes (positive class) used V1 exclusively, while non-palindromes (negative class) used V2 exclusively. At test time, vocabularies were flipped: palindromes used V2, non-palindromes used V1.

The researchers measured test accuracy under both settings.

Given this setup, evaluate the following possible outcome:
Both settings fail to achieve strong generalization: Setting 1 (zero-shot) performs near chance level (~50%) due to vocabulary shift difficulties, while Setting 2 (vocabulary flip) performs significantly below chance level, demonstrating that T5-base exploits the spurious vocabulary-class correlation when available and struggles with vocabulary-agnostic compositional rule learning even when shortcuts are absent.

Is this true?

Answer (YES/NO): NO